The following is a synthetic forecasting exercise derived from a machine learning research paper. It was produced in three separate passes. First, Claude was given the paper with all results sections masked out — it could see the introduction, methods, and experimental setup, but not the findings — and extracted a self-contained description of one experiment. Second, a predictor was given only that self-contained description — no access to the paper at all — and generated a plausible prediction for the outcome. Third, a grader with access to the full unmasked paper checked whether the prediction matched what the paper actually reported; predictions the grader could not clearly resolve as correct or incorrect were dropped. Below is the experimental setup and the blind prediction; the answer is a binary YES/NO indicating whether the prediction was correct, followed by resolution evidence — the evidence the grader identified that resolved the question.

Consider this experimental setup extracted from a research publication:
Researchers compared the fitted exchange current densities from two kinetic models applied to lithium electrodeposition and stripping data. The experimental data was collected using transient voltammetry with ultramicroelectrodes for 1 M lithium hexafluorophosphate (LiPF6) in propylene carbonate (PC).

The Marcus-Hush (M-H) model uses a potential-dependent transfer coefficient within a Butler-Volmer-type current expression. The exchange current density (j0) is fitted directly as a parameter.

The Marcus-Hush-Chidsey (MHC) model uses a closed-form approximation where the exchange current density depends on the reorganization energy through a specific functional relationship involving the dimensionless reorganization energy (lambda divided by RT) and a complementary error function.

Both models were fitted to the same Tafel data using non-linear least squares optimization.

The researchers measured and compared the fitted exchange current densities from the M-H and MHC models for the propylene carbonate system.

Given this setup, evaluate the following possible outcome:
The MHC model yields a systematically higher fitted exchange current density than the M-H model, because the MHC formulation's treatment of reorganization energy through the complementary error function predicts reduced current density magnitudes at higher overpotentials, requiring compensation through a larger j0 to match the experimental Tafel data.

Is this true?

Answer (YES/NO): NO